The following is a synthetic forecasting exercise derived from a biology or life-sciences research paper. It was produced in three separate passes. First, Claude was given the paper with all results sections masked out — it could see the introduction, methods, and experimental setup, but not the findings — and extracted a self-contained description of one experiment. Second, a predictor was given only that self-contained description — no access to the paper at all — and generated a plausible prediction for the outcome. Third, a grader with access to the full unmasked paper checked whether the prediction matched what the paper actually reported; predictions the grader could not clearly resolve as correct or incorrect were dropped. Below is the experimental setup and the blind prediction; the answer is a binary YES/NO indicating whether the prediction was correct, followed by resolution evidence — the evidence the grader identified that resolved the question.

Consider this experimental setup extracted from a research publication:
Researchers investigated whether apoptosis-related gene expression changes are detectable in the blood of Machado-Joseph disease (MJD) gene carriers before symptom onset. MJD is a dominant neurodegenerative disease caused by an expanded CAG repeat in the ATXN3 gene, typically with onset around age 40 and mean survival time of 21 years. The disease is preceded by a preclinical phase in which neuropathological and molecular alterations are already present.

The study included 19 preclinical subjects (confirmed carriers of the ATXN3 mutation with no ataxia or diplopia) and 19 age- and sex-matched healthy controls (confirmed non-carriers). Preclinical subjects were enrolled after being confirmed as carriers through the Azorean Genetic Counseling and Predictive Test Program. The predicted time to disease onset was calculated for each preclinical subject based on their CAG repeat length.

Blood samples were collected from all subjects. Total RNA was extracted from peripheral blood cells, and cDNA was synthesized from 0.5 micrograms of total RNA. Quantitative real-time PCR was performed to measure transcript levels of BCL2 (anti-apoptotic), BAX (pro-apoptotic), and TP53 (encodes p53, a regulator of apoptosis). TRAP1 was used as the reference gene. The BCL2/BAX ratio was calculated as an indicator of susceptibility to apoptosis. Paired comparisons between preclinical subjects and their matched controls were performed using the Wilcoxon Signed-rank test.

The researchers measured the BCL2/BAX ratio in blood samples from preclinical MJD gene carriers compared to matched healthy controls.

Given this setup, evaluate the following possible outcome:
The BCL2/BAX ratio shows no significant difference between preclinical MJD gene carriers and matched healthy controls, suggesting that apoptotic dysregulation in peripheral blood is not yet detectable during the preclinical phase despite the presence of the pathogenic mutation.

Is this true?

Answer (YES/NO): YES